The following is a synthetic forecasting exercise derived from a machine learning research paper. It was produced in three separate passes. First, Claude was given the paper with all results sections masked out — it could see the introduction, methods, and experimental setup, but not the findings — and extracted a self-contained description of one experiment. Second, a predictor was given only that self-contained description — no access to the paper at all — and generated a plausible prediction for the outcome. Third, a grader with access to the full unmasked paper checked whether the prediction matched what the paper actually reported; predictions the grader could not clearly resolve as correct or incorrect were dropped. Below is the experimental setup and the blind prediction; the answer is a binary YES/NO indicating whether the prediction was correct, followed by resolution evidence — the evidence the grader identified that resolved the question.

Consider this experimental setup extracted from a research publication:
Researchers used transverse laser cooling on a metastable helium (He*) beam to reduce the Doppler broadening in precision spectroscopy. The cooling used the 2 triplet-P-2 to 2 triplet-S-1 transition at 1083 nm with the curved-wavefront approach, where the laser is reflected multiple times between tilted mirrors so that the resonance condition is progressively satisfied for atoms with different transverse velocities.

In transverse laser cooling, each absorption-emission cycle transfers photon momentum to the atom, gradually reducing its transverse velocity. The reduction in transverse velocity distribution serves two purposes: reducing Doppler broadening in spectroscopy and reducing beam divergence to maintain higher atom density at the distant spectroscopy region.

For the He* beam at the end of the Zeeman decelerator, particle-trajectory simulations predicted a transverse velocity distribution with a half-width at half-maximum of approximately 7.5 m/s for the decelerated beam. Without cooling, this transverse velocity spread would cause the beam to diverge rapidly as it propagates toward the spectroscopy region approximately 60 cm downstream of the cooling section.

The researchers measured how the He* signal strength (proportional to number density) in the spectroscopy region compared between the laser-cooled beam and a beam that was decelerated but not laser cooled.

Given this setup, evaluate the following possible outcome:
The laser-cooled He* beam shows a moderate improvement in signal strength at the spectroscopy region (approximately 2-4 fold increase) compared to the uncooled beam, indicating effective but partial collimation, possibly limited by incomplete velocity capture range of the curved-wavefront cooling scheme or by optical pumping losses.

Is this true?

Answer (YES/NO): NO